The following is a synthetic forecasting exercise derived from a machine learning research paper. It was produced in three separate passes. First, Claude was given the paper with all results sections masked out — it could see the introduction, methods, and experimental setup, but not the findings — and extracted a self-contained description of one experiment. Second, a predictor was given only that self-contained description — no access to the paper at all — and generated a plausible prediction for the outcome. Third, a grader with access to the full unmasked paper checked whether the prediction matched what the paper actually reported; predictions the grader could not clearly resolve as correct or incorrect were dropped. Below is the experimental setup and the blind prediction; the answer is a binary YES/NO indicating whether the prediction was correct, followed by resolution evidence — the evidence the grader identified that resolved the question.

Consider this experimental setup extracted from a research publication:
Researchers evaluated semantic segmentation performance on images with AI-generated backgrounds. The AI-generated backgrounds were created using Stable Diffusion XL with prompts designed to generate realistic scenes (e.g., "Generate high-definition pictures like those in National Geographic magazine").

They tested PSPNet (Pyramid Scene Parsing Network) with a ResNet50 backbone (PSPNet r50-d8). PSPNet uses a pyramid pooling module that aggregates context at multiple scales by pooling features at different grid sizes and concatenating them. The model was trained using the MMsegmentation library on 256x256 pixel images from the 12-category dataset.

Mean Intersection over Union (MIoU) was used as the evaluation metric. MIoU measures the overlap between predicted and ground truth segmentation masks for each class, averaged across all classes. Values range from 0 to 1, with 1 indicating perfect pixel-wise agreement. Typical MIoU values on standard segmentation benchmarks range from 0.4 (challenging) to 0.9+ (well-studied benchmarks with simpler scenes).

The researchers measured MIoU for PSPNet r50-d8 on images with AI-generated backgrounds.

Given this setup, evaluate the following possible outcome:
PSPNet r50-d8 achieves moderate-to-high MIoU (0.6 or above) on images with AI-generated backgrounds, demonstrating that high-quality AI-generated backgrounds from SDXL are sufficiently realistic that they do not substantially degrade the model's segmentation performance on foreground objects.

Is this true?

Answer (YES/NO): NO